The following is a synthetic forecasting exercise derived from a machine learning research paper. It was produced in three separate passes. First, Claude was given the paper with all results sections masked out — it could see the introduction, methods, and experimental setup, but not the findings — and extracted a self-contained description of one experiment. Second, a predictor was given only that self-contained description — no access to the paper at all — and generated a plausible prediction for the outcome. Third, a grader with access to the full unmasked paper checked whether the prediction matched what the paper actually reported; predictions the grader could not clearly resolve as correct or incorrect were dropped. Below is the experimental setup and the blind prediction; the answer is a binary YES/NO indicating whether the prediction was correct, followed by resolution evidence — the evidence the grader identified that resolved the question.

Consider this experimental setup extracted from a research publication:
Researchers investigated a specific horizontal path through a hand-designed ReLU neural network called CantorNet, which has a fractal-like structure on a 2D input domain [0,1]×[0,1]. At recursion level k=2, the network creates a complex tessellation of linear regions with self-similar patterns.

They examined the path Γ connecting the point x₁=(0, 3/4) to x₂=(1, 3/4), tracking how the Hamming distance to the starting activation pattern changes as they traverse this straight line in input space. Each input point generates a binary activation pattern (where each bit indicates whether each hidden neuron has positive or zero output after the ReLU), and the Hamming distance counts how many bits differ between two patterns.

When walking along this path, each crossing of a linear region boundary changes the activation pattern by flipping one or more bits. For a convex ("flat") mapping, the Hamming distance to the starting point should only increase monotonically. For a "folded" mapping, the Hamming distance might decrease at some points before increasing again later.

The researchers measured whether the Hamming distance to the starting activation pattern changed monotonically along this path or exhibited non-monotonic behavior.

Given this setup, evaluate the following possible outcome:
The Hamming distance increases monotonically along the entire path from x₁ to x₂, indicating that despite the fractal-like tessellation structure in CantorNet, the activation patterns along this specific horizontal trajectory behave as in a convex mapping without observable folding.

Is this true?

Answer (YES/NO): NO